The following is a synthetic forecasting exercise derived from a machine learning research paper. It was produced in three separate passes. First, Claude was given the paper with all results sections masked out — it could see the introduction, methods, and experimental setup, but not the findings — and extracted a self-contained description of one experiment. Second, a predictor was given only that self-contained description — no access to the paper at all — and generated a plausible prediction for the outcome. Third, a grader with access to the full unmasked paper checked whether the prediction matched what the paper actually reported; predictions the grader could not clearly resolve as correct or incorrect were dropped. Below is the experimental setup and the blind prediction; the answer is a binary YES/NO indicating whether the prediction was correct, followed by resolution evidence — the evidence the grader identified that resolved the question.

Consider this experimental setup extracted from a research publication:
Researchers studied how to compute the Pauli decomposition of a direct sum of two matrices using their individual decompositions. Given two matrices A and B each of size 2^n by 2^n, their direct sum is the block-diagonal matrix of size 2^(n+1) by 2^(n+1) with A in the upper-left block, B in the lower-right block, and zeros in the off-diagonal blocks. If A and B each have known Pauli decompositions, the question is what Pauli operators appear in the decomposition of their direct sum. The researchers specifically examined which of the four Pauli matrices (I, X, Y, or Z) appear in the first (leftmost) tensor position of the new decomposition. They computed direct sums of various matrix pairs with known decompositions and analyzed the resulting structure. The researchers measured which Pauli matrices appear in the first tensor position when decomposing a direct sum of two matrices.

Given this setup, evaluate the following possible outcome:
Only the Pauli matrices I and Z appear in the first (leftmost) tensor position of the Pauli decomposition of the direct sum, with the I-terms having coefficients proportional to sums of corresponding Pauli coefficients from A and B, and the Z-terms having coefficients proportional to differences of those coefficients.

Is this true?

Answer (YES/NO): YES